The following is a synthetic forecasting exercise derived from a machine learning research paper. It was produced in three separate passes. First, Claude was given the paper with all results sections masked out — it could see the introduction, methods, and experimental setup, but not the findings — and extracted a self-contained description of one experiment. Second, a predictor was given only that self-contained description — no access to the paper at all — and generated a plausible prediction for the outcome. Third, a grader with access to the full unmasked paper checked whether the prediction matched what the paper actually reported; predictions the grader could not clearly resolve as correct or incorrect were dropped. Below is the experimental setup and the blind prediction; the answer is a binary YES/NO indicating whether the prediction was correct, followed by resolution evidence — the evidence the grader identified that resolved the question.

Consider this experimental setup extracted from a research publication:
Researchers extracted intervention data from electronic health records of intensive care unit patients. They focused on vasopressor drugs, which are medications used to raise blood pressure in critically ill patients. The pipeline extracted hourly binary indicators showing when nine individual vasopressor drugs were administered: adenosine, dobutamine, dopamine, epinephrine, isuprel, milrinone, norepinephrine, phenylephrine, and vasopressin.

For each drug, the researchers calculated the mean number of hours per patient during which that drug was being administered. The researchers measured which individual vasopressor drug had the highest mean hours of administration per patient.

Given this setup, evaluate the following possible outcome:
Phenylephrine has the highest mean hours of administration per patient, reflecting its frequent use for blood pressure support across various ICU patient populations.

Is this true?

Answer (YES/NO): YES